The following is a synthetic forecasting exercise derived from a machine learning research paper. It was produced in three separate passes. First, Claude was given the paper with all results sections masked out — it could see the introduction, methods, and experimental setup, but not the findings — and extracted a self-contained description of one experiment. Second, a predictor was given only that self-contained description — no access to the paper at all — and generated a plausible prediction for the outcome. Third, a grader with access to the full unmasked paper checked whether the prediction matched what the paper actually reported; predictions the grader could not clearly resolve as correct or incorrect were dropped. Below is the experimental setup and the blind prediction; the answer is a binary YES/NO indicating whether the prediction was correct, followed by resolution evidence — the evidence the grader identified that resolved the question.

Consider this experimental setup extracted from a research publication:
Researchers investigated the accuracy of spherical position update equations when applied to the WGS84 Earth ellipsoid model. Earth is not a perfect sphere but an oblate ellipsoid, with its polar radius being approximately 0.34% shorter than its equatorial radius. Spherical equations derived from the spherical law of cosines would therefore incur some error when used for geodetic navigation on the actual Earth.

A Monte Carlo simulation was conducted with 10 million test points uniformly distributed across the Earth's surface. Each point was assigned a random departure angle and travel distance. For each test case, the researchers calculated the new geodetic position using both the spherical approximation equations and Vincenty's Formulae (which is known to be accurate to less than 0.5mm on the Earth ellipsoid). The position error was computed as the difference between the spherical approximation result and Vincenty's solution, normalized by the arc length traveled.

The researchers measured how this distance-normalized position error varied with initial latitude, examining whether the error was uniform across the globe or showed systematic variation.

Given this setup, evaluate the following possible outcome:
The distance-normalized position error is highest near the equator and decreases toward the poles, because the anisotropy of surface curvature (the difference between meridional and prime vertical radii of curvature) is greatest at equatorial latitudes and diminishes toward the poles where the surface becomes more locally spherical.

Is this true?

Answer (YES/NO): NO